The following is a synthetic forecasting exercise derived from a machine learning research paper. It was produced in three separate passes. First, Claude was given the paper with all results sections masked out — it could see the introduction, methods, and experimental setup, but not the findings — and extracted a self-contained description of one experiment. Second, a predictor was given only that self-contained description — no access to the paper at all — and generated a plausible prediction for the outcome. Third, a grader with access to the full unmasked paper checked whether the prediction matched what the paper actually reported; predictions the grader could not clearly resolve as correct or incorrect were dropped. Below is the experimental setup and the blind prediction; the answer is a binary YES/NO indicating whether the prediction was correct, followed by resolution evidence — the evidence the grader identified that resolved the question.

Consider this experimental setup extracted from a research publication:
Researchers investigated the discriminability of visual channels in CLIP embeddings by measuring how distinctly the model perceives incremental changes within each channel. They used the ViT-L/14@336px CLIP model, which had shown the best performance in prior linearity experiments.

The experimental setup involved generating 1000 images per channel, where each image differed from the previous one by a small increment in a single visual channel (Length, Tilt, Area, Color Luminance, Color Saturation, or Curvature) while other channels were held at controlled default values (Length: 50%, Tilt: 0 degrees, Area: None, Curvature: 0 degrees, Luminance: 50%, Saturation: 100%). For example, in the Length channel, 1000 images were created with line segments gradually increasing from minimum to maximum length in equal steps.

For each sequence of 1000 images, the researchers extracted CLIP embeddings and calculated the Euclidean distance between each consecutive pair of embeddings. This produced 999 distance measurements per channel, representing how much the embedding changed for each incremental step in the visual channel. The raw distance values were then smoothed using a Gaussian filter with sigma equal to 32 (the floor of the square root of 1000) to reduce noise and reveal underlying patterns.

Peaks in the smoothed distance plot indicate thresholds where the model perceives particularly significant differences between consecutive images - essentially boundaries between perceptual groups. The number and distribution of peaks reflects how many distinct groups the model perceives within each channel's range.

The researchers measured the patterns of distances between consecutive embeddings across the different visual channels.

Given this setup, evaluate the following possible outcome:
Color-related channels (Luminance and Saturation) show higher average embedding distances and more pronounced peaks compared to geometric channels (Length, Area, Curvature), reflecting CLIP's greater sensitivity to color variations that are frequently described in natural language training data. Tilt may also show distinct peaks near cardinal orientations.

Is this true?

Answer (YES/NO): NO